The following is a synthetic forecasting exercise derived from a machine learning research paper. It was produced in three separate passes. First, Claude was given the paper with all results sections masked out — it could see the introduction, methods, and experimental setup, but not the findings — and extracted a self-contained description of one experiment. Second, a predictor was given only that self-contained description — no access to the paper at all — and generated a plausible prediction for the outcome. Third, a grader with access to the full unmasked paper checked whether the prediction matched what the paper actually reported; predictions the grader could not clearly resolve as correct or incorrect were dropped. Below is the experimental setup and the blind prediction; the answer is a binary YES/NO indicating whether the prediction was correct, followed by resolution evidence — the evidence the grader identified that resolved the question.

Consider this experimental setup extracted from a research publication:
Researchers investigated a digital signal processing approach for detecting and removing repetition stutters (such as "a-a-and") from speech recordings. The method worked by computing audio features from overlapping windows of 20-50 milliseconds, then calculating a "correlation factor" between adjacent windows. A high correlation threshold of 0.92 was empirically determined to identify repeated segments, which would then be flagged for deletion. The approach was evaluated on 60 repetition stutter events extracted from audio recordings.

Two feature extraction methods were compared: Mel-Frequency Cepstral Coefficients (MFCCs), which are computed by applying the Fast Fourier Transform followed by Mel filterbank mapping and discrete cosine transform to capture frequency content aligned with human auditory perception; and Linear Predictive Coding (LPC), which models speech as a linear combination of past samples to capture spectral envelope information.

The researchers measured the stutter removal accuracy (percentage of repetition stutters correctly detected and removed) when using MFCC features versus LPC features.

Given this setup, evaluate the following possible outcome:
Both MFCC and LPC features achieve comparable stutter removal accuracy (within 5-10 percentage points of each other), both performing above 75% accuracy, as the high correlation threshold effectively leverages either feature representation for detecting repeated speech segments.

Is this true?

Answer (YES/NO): YES